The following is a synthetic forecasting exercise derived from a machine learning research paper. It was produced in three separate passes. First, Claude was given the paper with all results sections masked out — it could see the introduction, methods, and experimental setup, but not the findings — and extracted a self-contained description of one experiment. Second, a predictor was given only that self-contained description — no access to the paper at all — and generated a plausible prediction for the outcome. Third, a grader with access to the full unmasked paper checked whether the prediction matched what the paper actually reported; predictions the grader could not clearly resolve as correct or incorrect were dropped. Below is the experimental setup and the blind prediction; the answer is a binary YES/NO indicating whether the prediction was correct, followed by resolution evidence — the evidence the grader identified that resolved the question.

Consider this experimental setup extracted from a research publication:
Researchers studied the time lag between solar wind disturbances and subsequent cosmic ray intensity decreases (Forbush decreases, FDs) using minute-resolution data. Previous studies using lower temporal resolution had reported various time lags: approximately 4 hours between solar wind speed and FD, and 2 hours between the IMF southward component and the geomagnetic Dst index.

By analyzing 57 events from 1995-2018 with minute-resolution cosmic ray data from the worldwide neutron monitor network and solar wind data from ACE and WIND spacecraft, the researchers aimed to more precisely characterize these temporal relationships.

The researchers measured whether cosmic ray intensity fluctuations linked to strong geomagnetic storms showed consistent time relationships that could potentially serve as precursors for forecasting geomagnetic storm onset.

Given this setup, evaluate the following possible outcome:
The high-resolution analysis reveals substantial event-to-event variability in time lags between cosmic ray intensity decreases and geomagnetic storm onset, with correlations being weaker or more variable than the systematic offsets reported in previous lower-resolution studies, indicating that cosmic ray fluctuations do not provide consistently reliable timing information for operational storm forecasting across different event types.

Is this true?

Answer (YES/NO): NO